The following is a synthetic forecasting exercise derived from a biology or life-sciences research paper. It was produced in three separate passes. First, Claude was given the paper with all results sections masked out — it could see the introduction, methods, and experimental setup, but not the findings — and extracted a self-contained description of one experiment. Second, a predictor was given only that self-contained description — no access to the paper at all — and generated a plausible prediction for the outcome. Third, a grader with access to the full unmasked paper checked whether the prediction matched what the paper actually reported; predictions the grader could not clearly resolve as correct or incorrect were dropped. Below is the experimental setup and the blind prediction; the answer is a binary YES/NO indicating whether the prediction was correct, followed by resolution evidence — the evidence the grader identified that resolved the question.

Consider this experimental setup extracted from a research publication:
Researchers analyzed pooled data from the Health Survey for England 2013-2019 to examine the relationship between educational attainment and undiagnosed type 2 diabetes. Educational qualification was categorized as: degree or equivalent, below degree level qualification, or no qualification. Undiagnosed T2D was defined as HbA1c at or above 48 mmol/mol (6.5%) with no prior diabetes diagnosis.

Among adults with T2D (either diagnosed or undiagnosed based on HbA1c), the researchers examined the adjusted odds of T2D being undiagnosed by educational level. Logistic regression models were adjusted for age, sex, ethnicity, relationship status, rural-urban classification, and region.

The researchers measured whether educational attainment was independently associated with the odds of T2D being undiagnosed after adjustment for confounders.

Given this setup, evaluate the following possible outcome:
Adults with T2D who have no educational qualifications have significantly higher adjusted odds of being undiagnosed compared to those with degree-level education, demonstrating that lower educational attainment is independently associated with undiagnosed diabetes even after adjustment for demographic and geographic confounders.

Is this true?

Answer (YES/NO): NO